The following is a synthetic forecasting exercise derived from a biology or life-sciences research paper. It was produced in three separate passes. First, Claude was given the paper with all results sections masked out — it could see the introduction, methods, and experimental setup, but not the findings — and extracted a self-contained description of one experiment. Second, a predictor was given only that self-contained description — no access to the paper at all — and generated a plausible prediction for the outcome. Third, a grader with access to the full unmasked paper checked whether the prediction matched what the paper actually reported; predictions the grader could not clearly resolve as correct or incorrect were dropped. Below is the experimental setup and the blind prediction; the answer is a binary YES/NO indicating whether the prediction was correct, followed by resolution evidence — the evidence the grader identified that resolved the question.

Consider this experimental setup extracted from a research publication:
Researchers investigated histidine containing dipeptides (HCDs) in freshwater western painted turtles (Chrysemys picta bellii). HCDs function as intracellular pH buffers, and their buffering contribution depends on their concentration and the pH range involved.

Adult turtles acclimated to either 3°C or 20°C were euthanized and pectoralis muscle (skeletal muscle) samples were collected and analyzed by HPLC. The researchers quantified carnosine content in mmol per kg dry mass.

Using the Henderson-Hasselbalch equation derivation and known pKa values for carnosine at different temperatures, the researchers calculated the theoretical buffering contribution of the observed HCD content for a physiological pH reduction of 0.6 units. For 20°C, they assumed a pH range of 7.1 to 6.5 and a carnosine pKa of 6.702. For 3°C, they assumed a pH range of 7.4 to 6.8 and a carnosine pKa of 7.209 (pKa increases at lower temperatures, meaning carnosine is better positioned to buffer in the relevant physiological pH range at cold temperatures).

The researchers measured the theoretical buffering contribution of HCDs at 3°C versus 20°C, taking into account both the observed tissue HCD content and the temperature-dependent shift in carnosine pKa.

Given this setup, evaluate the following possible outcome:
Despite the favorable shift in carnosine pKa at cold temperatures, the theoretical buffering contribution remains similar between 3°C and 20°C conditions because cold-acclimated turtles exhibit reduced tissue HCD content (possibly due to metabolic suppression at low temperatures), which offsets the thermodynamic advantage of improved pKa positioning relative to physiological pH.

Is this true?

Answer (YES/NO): NO